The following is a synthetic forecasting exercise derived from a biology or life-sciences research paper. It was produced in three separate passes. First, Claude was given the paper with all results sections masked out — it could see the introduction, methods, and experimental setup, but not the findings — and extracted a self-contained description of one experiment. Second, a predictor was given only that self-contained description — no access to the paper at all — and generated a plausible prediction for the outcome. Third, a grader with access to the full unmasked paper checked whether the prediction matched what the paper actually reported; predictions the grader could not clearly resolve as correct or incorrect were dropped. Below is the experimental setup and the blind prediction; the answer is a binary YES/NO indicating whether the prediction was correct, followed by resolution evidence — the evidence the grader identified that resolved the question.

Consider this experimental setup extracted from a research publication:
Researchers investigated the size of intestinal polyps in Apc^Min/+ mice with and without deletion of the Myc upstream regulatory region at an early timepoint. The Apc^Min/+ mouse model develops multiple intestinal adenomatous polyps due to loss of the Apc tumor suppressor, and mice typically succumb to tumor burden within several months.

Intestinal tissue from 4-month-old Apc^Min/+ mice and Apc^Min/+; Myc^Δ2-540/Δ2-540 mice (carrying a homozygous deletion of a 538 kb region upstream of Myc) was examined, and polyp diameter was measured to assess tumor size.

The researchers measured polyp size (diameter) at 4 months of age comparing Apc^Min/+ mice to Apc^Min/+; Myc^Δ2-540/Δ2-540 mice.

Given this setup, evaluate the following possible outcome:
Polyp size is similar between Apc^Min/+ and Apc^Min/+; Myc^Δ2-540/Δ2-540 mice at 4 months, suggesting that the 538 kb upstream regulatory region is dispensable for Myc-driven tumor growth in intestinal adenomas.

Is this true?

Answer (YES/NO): YES